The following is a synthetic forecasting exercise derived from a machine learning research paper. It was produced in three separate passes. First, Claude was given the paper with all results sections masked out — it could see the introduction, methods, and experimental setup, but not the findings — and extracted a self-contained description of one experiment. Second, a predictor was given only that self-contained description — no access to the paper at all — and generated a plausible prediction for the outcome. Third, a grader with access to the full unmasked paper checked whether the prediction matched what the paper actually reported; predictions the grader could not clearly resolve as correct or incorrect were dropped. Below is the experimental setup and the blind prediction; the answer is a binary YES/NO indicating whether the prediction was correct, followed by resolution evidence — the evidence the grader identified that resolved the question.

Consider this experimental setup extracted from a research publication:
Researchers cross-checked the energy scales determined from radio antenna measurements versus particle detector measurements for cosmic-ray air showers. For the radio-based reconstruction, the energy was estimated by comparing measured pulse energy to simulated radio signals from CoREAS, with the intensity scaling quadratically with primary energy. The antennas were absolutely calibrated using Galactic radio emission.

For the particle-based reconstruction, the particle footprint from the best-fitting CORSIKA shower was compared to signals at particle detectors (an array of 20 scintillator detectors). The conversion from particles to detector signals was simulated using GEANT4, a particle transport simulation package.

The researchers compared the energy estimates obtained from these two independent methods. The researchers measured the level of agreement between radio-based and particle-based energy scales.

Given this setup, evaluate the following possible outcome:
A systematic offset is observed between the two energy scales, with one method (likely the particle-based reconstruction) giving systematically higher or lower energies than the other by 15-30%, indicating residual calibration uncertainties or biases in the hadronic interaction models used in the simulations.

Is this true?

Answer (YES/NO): NO